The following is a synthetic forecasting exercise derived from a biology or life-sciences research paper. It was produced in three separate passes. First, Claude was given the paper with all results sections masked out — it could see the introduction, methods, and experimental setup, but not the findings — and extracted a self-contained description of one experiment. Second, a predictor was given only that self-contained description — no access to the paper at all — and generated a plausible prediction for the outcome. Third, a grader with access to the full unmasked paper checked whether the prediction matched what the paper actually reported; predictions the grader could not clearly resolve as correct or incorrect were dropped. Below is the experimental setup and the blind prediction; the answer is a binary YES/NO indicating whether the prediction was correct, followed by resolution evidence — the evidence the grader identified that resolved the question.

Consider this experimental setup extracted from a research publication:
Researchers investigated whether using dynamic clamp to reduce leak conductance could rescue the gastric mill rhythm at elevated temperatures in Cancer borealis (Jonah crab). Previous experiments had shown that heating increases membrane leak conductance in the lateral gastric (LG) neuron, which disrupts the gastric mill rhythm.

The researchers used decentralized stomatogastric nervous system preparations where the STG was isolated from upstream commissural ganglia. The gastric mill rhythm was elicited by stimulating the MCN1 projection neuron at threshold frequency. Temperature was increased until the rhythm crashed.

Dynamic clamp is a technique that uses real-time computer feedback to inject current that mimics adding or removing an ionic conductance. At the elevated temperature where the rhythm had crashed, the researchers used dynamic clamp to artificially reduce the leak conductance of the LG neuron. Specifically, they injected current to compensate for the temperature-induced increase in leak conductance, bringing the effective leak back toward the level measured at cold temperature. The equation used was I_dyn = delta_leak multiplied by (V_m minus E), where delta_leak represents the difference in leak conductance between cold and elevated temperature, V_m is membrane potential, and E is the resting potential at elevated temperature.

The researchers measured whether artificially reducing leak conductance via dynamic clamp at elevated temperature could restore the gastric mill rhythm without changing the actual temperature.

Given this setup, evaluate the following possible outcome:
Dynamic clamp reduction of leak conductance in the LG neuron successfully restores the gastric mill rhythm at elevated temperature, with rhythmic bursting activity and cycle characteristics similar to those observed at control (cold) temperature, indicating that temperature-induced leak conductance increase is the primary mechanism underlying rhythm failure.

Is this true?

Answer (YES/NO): YES